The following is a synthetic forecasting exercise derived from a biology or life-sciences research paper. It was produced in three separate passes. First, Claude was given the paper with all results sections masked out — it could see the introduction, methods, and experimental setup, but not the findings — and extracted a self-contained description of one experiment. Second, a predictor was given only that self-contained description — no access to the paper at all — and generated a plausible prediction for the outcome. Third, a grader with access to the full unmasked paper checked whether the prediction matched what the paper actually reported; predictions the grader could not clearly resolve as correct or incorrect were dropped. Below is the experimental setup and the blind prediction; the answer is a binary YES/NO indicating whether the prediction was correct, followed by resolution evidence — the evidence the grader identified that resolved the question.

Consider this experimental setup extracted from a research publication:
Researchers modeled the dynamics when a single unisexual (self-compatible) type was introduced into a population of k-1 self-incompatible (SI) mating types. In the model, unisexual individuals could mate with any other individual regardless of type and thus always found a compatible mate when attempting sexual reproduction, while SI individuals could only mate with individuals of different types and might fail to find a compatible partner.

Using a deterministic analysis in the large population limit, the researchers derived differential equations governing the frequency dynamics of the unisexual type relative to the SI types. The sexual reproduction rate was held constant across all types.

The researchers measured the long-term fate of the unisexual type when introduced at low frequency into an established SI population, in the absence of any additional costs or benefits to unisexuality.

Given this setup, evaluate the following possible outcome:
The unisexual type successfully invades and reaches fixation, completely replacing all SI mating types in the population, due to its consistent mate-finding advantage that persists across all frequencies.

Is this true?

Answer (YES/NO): YES